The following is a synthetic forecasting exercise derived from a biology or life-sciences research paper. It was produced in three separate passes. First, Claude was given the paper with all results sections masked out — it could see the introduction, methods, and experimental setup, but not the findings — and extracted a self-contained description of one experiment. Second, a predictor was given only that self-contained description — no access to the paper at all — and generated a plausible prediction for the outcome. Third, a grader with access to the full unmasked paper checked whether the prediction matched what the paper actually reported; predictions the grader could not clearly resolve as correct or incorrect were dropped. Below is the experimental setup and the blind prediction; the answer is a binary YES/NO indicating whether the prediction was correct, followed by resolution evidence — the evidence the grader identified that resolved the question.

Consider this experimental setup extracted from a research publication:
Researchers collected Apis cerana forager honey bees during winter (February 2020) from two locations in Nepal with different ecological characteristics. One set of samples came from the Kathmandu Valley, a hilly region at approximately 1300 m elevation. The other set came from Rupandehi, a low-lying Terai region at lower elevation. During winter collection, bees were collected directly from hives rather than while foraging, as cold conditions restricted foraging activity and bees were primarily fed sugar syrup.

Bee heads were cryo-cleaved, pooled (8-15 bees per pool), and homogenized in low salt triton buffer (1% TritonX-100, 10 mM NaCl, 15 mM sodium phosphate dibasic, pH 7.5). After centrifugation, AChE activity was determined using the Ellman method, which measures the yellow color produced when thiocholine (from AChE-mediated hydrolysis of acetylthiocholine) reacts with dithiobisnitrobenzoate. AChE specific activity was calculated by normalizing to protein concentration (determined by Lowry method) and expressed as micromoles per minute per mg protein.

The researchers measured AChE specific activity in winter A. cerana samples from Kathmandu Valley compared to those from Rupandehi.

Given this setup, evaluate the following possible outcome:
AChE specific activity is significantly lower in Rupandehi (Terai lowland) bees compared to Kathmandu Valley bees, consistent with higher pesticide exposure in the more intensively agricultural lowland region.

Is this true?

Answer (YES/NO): YES